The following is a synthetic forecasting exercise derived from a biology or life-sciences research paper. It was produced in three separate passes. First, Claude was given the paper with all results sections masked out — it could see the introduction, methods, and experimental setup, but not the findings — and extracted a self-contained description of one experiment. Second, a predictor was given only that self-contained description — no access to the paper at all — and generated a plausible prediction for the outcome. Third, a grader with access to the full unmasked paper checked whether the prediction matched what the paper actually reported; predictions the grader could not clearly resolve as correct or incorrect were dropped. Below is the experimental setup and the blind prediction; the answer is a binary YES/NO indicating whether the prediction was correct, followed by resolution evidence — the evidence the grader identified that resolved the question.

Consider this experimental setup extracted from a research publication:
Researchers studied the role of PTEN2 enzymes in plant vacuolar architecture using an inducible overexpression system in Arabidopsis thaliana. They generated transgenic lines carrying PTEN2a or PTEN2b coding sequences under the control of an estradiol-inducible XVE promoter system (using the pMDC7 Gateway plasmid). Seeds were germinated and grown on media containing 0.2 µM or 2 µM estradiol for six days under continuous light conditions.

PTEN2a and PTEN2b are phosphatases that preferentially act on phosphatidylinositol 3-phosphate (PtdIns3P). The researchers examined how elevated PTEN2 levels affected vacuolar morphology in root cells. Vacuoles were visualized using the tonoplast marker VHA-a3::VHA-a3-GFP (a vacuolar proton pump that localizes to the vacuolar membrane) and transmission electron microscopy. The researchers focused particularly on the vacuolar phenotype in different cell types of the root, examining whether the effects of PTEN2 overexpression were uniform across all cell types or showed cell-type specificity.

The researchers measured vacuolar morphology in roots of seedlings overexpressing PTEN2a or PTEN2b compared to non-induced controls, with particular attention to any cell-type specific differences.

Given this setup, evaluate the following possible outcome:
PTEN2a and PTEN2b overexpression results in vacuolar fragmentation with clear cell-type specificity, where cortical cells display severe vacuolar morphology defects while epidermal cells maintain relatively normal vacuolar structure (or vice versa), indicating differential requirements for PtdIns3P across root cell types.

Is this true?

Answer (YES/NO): NO